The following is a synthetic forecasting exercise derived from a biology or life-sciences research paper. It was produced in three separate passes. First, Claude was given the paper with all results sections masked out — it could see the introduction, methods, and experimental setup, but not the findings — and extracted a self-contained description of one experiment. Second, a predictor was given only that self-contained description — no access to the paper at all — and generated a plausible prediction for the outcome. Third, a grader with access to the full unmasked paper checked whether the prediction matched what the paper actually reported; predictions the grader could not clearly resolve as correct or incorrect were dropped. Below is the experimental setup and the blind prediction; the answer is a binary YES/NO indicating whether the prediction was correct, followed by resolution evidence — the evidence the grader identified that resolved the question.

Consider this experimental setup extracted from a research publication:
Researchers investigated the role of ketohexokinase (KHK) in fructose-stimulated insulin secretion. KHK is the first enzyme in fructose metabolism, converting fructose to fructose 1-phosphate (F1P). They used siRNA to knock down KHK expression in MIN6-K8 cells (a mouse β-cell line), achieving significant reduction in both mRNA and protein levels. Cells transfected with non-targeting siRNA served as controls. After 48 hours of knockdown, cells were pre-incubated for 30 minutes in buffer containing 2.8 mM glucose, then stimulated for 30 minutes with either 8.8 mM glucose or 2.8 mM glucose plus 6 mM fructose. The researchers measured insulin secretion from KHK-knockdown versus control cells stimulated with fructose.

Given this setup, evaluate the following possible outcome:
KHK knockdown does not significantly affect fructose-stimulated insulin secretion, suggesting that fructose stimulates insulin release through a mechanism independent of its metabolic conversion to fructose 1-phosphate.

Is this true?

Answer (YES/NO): YES